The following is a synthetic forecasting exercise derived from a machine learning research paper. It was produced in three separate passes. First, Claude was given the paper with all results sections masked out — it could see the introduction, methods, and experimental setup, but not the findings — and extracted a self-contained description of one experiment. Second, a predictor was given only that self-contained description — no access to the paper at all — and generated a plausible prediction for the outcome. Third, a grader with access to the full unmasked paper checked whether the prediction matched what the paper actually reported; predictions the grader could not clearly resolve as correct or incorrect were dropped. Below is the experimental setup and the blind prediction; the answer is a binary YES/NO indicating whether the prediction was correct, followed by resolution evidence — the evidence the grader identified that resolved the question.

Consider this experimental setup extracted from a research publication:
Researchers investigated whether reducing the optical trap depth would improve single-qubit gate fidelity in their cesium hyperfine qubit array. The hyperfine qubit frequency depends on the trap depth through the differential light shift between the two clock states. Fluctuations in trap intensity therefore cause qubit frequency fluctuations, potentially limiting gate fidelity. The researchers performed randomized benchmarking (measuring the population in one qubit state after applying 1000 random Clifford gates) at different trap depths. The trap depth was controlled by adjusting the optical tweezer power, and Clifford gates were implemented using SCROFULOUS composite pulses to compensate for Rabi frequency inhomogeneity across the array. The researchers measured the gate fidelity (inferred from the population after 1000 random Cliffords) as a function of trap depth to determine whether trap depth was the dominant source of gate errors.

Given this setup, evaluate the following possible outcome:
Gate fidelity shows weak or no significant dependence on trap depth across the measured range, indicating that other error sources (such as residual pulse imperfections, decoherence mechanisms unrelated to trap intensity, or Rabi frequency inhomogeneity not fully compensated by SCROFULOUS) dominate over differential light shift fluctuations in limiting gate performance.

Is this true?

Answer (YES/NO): YES